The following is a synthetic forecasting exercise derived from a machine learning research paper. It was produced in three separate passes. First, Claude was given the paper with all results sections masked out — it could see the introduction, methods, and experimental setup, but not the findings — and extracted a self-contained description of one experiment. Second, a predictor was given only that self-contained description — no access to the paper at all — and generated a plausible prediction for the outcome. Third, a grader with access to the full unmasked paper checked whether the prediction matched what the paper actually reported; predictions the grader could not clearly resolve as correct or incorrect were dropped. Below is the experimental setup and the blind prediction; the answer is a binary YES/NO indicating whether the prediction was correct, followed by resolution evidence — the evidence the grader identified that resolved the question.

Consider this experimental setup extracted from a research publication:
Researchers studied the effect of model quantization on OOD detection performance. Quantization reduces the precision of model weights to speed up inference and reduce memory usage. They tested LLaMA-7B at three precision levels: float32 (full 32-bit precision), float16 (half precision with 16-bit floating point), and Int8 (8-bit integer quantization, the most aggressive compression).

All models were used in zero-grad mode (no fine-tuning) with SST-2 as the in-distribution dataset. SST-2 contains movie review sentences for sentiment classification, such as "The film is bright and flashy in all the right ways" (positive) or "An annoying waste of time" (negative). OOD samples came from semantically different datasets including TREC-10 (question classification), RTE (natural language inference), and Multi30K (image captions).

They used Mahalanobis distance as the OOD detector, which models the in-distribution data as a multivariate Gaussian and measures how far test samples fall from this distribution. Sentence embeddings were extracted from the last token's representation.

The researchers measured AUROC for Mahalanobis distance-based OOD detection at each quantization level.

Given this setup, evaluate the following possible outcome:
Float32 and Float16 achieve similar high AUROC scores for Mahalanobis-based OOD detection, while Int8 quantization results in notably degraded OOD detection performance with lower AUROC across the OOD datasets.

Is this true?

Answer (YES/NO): YES